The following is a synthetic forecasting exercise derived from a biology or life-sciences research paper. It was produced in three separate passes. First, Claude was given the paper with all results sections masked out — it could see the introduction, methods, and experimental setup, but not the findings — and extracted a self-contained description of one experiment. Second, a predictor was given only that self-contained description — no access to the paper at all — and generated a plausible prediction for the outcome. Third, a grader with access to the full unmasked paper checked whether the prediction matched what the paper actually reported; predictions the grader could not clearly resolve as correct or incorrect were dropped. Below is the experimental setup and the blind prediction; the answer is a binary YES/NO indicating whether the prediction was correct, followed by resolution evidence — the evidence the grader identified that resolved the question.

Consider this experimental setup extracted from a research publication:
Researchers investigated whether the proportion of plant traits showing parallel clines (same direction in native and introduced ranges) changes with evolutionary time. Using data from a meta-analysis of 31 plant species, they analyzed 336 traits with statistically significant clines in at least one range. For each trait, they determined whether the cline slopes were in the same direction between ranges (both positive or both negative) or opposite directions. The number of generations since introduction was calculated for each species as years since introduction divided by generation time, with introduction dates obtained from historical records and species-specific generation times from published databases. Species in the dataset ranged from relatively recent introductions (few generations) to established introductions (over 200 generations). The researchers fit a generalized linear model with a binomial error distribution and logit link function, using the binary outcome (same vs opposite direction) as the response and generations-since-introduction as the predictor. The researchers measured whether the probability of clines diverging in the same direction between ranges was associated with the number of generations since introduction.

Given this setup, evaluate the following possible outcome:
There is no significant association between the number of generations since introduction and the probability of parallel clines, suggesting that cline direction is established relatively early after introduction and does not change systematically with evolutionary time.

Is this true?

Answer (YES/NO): NO